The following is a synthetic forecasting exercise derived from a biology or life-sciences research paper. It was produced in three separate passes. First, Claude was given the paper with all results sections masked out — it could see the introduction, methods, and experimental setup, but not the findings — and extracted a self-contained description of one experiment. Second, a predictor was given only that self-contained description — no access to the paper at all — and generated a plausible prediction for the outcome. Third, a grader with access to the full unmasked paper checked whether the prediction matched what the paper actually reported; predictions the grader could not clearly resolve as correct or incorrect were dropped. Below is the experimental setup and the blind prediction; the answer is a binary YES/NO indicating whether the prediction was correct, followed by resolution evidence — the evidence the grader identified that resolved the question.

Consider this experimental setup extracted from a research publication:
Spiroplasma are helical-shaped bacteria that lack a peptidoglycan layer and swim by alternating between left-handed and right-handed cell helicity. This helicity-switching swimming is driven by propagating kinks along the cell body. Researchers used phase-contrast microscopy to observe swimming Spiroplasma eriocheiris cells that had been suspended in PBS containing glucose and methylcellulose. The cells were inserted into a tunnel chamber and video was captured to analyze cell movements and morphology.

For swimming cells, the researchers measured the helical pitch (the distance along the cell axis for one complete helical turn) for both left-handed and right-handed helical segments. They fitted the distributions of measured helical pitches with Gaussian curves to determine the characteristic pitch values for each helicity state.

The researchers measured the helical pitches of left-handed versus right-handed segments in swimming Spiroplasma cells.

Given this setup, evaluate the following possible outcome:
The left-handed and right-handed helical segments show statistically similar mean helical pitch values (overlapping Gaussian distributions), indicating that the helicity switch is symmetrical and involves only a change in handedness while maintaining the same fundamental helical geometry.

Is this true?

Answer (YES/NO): YES